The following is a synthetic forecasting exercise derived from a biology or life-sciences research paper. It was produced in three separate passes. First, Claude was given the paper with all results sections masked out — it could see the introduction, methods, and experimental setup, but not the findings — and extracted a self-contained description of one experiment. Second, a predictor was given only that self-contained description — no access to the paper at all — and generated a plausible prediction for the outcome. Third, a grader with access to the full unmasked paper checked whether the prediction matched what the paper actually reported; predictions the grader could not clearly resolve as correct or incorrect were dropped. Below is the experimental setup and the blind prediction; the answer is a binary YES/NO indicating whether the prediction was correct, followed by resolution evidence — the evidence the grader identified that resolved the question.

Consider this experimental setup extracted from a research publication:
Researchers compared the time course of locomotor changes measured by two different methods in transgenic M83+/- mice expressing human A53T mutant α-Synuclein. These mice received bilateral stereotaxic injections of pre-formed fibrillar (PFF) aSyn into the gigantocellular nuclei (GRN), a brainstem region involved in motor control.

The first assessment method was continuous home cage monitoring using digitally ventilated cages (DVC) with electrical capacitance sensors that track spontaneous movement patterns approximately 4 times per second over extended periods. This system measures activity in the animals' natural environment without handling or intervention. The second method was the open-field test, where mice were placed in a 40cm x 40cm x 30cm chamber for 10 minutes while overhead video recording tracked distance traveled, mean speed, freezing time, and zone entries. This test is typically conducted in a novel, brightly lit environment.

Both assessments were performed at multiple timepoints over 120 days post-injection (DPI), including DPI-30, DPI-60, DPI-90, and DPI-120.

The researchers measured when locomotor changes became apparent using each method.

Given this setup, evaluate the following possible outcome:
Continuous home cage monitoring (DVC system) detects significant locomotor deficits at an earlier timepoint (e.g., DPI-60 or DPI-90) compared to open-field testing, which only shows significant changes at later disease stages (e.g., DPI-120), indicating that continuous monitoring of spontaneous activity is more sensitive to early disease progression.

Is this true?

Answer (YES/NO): YES